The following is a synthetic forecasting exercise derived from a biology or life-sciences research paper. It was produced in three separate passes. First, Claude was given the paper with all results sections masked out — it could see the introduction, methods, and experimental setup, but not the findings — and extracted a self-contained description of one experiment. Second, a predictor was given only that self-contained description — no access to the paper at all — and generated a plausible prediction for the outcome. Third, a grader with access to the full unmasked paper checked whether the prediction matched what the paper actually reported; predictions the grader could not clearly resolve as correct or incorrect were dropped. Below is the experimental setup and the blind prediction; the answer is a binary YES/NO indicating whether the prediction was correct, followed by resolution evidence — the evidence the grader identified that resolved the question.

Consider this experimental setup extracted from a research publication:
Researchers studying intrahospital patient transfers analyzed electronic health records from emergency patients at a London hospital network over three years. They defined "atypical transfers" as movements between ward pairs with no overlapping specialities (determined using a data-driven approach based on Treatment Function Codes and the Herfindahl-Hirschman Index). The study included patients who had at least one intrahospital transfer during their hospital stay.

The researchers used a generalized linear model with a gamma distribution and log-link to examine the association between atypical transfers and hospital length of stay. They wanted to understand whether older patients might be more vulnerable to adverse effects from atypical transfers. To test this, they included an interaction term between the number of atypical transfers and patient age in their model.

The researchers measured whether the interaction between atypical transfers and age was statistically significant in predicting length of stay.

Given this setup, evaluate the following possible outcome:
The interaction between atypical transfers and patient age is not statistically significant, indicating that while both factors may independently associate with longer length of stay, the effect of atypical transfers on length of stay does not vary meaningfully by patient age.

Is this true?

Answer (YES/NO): YES